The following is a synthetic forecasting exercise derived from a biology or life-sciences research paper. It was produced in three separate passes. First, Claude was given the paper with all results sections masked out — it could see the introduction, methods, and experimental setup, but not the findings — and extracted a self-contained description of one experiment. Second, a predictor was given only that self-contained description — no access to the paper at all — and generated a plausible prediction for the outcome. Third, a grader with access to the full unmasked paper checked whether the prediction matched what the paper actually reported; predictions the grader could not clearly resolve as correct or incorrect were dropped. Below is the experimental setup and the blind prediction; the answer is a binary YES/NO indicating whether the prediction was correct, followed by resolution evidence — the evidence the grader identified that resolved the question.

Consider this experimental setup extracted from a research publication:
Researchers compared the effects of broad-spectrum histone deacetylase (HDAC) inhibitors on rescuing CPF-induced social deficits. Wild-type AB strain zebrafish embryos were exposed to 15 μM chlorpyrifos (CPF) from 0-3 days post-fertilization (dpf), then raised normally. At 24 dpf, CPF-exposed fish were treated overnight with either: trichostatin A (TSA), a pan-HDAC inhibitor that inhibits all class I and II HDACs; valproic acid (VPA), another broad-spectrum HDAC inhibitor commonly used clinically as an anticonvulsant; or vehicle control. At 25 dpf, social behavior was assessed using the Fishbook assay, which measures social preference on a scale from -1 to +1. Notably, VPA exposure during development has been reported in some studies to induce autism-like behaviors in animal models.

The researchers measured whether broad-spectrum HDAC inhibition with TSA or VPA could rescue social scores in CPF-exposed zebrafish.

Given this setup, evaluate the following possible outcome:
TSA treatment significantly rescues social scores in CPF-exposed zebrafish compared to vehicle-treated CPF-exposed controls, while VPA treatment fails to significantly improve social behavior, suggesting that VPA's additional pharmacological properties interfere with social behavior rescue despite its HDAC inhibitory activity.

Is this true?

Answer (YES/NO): NO